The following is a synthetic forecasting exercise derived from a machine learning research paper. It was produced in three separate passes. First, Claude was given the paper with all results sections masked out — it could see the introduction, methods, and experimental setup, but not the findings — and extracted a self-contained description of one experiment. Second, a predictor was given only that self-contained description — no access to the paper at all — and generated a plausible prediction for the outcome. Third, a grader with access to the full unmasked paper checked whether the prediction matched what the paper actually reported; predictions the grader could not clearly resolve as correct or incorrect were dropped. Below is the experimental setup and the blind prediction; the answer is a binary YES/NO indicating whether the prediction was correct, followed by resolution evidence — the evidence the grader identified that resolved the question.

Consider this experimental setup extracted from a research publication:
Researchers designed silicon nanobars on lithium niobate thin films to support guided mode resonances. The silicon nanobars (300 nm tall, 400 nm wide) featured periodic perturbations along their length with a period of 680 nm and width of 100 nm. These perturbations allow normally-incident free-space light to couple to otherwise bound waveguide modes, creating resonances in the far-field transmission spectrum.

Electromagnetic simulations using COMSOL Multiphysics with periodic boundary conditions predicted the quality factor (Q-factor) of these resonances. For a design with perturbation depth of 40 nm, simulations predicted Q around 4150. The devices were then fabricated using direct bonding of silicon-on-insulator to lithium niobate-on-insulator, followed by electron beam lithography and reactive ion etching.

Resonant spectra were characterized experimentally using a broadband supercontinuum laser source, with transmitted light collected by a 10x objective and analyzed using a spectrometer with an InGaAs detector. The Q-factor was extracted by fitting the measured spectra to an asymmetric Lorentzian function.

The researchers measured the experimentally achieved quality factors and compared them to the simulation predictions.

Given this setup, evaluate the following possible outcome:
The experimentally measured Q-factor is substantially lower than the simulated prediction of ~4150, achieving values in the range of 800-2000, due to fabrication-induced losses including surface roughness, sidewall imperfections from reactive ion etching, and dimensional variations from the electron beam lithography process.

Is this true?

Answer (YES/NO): NO